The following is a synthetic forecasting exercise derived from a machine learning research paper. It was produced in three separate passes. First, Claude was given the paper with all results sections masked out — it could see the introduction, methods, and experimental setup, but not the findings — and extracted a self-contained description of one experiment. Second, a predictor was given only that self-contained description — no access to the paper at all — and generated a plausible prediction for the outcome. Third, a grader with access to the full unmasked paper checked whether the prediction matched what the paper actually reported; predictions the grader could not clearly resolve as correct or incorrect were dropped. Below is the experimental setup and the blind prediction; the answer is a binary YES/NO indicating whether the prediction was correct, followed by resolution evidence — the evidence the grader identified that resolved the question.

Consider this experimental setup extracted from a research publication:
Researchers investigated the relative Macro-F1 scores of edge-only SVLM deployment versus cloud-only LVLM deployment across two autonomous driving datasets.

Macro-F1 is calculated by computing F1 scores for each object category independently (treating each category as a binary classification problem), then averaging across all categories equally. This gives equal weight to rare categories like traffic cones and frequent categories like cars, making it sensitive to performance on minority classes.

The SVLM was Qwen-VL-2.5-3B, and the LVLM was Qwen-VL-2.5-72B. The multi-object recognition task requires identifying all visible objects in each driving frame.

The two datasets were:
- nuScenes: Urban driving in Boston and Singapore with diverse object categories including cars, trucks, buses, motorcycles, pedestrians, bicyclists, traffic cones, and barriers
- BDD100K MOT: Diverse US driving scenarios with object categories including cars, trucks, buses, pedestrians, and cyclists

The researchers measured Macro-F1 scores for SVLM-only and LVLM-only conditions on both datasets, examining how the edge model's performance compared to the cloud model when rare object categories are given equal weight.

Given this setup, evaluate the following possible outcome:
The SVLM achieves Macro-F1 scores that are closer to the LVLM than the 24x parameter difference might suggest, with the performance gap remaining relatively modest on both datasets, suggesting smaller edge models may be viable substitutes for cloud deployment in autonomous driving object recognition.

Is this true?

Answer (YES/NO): NO